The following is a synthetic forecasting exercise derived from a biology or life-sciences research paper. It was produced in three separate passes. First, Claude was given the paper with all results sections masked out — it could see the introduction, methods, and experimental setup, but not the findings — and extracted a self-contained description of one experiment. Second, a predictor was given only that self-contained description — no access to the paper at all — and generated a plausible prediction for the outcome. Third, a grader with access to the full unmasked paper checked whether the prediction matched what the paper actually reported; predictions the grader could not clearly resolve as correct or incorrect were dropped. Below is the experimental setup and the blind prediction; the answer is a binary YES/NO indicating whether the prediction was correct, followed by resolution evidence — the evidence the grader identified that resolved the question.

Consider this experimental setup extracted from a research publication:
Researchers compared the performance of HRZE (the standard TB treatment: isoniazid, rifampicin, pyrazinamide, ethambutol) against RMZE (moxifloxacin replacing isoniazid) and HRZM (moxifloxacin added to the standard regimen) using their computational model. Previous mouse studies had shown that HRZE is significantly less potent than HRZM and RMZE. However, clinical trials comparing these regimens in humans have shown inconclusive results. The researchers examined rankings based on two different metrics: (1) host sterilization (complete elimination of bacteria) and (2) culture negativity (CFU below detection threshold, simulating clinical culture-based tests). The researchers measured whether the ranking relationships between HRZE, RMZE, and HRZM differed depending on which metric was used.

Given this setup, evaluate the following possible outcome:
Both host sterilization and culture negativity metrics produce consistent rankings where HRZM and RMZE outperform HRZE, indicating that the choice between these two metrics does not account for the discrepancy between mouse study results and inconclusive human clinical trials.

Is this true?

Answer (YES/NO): NO